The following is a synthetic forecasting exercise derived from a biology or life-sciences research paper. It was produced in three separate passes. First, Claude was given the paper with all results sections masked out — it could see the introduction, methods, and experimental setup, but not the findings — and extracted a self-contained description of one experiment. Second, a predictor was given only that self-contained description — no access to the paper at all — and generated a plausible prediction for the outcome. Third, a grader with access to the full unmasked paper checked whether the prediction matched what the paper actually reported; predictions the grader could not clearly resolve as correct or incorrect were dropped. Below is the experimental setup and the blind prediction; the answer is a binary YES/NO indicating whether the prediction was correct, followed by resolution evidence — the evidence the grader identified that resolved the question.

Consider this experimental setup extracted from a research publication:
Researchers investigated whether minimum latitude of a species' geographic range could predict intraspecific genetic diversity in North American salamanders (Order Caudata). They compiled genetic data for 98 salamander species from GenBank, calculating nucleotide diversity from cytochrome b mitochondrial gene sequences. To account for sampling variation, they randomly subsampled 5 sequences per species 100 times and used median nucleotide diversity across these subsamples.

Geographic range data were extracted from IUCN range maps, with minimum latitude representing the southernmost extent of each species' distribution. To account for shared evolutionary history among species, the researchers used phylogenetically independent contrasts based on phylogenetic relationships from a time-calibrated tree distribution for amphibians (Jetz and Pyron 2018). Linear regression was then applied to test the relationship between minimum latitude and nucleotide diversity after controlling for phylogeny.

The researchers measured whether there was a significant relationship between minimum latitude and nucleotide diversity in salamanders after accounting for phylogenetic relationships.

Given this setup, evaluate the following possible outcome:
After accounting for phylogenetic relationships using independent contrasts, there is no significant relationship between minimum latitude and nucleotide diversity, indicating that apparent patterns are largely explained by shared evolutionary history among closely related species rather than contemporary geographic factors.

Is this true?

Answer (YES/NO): NO